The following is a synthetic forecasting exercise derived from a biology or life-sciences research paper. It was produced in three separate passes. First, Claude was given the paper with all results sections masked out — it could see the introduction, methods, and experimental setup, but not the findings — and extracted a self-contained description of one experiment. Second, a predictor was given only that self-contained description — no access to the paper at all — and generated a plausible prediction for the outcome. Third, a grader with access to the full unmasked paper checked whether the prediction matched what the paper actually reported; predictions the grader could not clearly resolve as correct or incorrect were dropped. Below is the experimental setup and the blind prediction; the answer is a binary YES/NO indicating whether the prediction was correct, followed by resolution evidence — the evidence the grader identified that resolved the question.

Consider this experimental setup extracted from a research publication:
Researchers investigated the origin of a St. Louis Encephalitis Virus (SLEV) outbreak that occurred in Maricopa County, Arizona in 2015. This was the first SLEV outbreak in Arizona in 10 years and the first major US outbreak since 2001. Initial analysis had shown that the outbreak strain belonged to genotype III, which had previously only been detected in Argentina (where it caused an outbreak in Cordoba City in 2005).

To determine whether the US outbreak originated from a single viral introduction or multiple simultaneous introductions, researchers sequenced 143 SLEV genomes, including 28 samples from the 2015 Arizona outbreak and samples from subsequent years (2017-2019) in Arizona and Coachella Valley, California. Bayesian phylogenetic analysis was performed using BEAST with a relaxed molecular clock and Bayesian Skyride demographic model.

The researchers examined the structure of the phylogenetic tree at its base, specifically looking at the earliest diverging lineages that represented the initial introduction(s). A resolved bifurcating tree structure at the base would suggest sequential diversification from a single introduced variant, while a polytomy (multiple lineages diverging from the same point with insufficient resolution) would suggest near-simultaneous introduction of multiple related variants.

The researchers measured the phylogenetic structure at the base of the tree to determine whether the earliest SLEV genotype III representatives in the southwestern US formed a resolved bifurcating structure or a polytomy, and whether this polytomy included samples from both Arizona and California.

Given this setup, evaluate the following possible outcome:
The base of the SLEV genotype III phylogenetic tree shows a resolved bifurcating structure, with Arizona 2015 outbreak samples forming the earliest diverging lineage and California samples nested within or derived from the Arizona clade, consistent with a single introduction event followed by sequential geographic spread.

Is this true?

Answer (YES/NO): NO